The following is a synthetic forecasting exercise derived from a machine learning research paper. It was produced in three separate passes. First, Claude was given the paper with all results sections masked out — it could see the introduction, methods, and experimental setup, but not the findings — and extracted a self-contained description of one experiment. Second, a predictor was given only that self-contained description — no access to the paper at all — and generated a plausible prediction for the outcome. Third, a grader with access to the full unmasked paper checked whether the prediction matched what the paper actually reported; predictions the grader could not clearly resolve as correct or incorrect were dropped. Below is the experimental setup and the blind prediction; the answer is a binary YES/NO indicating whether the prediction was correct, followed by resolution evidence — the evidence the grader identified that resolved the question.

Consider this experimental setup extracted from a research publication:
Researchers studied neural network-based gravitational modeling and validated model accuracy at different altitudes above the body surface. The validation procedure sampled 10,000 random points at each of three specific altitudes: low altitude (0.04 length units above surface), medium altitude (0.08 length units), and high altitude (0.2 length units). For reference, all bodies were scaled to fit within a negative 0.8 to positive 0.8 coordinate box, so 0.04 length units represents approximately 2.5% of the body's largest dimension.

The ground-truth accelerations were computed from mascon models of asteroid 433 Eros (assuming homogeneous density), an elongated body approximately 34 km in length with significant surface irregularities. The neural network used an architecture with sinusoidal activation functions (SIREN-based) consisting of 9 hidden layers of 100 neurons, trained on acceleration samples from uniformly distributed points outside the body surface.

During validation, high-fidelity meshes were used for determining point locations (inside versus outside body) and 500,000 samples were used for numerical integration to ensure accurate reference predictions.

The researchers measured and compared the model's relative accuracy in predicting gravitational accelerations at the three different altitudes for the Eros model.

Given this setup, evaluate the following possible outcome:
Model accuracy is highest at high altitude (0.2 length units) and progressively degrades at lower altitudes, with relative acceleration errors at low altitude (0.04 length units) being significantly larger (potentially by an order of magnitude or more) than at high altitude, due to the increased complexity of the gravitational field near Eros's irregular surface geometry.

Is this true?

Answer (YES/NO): NO